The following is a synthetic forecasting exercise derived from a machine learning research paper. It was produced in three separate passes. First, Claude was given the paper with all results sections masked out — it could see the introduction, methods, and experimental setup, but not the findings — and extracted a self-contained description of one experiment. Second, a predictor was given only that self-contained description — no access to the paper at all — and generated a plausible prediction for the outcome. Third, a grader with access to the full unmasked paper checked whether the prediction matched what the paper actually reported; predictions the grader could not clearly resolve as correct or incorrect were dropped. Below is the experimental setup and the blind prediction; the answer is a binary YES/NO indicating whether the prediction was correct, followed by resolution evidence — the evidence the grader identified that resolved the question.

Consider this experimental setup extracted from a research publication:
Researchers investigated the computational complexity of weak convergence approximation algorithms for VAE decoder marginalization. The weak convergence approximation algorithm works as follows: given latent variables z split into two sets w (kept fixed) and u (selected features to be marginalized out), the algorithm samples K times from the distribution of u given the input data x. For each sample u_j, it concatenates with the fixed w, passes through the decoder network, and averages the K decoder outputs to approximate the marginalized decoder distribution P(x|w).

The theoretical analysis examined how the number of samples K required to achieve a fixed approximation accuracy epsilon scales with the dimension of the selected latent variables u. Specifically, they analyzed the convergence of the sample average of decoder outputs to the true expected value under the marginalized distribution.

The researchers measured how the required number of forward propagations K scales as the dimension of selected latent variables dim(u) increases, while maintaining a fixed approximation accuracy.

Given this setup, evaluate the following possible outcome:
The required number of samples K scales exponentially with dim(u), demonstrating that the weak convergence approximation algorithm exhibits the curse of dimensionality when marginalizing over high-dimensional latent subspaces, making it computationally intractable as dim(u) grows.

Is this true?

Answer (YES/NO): YES